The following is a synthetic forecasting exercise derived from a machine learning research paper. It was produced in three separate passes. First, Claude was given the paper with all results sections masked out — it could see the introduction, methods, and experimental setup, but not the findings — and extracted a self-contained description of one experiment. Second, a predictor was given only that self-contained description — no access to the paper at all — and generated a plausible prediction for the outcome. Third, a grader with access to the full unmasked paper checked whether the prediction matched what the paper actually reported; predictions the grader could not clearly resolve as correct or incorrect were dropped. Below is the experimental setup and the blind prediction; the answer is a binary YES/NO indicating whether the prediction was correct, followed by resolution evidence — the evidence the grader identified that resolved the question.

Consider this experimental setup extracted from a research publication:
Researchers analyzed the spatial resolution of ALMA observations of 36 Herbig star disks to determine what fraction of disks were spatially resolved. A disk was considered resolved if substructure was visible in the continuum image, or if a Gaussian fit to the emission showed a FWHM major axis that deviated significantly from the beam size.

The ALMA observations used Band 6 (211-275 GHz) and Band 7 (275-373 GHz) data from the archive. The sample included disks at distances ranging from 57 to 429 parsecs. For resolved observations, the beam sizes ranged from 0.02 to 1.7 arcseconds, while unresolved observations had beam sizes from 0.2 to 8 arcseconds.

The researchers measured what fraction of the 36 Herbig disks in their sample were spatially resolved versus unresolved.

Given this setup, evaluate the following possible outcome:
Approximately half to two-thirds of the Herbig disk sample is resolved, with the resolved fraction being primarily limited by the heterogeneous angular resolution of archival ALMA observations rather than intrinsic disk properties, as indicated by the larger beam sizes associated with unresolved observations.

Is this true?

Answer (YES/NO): NO